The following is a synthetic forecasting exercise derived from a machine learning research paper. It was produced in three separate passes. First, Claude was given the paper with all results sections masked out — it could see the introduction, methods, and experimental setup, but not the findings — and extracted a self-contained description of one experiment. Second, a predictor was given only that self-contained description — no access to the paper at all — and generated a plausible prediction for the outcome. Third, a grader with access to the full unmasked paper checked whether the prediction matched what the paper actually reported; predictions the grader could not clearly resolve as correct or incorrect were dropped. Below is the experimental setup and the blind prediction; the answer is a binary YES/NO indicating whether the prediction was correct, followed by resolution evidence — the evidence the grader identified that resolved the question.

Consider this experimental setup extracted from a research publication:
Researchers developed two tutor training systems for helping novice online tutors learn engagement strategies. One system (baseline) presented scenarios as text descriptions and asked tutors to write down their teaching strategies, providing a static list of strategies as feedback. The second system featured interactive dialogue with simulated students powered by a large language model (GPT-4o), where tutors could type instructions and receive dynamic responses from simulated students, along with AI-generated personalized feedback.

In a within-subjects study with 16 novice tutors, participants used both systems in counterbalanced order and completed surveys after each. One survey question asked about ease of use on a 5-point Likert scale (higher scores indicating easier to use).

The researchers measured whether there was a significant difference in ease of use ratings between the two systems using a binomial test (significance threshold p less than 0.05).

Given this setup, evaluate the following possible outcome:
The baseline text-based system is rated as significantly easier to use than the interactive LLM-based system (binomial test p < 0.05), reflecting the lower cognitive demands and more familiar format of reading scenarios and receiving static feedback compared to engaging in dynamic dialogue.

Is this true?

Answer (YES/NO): NO